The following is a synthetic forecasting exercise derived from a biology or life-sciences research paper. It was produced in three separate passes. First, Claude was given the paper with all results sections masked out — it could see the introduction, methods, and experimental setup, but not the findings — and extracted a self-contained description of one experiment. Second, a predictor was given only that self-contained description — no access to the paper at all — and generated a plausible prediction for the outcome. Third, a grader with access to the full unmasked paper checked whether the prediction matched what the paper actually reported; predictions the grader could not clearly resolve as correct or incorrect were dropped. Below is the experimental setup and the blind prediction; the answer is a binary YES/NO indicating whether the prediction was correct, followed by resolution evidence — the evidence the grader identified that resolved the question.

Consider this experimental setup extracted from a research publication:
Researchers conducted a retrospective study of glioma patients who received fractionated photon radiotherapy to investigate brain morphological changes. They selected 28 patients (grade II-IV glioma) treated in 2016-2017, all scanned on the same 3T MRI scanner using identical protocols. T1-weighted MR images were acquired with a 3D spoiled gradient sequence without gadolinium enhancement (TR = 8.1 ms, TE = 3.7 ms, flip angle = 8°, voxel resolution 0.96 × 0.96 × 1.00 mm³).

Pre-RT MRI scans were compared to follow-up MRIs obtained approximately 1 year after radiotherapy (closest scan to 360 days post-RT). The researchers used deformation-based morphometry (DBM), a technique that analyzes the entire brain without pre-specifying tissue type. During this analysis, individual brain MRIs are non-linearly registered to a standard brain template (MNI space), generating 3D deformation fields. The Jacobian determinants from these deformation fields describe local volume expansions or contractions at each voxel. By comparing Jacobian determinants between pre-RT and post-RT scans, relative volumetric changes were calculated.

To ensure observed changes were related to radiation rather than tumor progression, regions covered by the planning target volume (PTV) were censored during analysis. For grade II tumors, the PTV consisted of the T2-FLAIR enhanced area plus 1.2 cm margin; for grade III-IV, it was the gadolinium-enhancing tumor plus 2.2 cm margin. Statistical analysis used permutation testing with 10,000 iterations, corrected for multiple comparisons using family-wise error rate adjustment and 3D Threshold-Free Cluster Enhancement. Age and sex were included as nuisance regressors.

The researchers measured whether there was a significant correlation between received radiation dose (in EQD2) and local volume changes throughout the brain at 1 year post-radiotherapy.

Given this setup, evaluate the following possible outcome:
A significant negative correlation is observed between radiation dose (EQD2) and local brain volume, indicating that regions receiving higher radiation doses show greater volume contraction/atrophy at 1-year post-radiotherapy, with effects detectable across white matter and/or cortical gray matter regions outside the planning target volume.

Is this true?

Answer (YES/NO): YES